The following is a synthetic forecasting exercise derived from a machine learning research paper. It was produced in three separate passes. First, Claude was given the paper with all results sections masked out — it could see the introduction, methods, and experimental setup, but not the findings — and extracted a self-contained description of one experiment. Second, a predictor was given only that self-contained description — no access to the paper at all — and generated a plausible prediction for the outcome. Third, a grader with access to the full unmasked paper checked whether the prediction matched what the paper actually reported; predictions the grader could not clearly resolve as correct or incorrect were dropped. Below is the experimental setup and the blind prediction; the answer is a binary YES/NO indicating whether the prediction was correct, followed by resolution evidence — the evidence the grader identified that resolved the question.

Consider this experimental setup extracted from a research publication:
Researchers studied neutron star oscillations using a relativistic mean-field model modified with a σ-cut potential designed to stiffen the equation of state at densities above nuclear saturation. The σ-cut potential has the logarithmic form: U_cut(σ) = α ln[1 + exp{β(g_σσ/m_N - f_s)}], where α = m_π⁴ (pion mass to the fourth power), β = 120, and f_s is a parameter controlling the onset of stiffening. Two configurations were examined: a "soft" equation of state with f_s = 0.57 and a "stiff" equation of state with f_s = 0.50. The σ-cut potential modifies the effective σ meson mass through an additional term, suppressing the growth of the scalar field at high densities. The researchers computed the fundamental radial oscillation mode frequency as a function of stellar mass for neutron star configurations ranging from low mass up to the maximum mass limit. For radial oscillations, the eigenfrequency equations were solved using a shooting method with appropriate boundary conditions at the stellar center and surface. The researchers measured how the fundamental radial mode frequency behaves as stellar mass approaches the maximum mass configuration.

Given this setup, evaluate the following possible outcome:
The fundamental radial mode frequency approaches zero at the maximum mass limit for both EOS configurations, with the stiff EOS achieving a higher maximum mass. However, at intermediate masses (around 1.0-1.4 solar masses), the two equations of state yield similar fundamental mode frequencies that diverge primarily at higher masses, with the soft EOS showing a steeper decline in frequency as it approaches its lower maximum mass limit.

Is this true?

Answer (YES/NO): NO